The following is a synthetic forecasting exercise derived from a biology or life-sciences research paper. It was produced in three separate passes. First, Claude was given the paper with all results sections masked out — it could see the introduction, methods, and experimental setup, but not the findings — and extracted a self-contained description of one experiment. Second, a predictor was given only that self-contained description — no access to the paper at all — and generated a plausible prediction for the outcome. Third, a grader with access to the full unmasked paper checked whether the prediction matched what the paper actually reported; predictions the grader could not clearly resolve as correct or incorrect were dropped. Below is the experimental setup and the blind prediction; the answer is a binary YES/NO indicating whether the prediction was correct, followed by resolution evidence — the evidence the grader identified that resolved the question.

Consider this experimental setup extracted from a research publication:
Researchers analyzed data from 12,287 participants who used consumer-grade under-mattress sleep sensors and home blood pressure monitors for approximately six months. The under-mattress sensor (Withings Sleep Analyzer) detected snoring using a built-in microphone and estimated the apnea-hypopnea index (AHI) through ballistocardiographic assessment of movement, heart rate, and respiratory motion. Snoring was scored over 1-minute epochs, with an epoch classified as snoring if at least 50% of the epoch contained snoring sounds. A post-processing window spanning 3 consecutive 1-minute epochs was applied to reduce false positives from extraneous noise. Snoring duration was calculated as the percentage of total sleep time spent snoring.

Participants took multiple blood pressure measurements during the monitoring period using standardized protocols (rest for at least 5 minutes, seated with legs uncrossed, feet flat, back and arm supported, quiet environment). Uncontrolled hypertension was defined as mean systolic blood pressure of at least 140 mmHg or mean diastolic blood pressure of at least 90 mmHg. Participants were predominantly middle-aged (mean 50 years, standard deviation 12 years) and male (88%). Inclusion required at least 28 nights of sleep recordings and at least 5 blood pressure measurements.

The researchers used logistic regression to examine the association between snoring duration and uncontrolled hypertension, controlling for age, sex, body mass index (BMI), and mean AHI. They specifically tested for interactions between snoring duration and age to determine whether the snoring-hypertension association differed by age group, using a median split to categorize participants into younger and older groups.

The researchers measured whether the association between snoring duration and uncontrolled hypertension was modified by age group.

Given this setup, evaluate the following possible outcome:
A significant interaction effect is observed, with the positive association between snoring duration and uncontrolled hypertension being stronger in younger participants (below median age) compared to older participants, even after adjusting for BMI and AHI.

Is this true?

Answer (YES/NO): YES